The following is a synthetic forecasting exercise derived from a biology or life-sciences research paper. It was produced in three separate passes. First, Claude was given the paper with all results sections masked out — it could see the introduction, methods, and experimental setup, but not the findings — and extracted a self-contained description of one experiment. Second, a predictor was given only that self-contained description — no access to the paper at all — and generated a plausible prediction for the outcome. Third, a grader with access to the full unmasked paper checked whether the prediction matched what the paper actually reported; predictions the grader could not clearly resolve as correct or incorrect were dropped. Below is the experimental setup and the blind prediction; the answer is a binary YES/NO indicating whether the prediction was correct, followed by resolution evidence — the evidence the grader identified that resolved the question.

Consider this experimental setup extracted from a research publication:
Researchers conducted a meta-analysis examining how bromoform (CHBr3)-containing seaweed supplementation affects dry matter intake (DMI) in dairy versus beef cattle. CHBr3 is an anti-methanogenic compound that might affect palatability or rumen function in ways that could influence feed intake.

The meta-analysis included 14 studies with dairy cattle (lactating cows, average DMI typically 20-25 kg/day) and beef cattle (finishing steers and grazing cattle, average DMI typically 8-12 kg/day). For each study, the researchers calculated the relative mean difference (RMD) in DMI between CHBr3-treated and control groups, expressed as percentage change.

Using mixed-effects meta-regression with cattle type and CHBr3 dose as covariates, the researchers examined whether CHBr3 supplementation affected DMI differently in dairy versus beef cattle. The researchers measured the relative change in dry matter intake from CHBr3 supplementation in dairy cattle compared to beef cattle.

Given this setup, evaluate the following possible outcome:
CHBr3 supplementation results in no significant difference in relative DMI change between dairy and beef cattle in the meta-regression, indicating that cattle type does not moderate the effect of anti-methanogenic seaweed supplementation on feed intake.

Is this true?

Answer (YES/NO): NO